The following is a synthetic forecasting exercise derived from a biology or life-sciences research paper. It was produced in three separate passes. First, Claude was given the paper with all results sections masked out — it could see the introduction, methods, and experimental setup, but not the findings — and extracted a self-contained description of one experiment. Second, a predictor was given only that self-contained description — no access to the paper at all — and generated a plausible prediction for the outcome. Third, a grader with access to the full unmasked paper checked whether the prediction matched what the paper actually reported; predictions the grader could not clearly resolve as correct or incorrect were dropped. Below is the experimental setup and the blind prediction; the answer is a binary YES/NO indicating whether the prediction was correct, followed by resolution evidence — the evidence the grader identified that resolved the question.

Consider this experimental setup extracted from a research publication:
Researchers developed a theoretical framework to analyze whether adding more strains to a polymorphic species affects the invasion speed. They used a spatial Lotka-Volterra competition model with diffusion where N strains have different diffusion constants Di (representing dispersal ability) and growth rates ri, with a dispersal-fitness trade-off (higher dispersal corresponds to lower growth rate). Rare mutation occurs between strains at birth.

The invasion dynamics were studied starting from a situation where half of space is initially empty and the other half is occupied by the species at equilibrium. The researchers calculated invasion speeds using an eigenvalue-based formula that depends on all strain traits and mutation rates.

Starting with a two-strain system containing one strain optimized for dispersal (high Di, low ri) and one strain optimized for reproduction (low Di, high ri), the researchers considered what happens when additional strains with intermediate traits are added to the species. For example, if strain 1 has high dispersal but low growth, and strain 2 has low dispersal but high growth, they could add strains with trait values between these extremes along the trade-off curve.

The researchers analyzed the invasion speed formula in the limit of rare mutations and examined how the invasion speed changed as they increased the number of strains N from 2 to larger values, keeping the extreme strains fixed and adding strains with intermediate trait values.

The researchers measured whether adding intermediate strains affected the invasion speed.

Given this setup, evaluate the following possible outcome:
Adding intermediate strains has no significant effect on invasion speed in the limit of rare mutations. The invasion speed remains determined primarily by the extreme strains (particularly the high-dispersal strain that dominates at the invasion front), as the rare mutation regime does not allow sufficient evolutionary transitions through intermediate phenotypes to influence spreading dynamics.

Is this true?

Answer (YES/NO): NO